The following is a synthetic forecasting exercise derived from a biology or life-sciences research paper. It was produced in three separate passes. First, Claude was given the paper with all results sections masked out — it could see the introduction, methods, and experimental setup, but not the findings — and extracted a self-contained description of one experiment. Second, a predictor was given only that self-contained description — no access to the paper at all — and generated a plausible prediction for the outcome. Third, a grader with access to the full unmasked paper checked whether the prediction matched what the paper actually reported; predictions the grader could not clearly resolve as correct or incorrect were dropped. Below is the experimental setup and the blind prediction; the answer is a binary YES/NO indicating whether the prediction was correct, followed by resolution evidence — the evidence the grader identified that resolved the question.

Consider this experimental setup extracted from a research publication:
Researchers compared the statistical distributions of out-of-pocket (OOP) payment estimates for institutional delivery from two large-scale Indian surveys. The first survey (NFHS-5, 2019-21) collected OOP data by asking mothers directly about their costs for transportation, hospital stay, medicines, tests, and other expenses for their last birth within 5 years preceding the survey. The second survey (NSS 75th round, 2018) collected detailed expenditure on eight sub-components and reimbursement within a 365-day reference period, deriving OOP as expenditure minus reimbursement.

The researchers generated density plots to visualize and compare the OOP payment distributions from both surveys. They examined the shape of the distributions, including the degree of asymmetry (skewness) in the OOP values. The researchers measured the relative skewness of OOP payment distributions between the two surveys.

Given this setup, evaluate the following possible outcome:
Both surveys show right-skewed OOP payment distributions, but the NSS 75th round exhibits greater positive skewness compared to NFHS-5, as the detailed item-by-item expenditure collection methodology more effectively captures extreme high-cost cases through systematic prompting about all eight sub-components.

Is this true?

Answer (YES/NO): NO